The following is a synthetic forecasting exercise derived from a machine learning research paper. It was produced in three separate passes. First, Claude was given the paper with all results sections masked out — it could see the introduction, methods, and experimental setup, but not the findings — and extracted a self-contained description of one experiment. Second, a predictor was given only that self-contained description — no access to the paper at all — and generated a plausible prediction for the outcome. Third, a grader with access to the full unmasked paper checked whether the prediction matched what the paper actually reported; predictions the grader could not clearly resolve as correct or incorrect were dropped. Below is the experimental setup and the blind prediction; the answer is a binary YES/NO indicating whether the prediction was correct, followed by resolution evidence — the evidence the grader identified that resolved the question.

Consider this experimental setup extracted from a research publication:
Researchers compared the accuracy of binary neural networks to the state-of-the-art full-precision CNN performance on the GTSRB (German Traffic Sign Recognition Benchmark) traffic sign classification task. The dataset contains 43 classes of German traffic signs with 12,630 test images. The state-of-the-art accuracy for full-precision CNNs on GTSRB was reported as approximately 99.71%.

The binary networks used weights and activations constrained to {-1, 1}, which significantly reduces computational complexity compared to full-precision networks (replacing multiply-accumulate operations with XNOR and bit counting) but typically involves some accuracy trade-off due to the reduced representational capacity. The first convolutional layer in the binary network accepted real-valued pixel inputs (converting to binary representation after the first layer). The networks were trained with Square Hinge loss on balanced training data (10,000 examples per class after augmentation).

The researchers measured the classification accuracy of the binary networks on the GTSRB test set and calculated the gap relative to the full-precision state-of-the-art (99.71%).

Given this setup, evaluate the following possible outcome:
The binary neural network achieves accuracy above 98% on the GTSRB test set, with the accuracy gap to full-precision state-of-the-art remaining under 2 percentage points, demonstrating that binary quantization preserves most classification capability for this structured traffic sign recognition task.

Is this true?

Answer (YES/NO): NO